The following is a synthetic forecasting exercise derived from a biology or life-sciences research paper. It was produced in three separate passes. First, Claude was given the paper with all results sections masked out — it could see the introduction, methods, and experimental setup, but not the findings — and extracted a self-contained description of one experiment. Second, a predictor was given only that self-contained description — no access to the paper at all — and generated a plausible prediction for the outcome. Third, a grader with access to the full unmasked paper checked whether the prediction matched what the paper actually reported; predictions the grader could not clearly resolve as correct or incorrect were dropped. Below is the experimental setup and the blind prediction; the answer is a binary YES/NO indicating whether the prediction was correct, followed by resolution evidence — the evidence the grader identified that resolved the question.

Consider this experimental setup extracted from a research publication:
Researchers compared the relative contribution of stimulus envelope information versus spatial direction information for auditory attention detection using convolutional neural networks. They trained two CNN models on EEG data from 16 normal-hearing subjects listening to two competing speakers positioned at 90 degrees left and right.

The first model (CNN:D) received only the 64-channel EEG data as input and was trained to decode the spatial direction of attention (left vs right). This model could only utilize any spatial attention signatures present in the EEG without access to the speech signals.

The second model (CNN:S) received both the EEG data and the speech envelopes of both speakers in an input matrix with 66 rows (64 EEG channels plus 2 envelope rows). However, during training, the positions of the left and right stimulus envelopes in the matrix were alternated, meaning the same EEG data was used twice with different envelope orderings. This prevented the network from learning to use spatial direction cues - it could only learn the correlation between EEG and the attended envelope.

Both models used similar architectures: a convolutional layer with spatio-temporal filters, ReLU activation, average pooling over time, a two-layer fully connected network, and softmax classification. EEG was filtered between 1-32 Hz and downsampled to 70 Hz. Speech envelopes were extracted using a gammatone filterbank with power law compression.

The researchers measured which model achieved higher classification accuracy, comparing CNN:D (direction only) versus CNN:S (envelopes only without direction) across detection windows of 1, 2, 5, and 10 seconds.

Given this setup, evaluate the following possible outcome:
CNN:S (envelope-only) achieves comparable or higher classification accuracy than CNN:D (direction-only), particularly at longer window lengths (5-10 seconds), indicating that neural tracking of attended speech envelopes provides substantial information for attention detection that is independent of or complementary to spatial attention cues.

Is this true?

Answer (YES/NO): NO